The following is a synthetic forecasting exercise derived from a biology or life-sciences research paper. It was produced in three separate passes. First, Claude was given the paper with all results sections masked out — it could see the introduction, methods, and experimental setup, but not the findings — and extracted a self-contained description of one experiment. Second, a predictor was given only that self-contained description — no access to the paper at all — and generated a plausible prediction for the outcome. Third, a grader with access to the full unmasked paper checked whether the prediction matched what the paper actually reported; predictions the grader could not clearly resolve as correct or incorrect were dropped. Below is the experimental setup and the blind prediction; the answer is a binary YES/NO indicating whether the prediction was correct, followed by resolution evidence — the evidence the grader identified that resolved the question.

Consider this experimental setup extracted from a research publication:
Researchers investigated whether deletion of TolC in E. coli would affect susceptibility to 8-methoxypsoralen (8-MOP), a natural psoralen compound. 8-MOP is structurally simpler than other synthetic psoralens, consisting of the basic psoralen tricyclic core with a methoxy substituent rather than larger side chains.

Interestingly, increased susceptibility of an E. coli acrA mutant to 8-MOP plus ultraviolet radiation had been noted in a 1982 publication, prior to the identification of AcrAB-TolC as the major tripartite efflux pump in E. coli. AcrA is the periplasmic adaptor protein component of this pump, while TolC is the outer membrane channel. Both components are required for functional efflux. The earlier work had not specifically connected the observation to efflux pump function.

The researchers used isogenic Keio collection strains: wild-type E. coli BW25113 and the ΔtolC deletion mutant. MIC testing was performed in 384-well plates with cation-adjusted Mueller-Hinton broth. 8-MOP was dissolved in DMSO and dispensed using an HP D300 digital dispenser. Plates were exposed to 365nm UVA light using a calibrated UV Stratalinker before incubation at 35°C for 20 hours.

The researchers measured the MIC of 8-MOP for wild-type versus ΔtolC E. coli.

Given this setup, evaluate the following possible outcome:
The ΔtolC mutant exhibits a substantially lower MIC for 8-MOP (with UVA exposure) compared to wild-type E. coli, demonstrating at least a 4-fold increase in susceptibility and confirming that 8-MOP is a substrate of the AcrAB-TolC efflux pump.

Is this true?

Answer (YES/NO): YES